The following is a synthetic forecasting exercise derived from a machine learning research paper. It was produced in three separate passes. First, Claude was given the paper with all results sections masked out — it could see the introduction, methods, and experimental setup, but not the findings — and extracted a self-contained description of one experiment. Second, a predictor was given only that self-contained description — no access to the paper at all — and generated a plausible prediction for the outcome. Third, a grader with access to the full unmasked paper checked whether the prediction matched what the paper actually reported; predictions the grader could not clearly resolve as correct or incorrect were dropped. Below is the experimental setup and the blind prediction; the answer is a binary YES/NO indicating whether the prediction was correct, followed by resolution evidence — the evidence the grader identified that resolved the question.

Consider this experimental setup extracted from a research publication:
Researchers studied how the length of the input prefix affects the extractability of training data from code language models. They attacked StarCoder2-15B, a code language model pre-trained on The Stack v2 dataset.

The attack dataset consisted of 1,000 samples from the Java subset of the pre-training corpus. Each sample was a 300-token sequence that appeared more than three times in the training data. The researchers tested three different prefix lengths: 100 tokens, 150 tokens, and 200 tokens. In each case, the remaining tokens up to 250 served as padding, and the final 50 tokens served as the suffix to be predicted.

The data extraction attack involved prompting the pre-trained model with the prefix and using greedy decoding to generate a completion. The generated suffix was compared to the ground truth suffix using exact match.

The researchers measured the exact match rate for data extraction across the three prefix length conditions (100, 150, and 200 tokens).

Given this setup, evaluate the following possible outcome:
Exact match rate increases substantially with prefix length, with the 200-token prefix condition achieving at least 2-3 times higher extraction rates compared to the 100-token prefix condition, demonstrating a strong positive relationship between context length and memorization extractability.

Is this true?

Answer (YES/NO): NO